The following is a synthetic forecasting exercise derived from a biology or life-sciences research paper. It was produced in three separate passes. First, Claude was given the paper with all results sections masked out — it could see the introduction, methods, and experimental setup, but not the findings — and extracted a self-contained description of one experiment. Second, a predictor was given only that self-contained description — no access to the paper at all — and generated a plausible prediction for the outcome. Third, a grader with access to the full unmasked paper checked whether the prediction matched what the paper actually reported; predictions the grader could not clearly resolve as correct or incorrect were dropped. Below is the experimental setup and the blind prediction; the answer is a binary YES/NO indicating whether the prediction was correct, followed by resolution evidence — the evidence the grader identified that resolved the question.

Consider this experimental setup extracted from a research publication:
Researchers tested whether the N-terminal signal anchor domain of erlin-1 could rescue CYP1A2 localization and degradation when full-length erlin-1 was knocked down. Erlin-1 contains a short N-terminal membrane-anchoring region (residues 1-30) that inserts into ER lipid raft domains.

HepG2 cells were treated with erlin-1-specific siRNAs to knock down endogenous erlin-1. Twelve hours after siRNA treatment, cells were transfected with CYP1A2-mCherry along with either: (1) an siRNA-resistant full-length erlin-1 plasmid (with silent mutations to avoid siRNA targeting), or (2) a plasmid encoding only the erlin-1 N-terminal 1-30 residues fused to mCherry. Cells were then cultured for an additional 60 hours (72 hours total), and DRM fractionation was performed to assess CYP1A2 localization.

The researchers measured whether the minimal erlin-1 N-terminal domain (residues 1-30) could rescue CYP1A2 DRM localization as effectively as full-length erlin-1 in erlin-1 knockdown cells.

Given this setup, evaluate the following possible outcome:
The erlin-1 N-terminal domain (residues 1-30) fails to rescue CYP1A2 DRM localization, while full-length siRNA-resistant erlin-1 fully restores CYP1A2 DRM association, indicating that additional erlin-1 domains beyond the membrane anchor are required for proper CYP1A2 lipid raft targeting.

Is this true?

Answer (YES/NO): NO